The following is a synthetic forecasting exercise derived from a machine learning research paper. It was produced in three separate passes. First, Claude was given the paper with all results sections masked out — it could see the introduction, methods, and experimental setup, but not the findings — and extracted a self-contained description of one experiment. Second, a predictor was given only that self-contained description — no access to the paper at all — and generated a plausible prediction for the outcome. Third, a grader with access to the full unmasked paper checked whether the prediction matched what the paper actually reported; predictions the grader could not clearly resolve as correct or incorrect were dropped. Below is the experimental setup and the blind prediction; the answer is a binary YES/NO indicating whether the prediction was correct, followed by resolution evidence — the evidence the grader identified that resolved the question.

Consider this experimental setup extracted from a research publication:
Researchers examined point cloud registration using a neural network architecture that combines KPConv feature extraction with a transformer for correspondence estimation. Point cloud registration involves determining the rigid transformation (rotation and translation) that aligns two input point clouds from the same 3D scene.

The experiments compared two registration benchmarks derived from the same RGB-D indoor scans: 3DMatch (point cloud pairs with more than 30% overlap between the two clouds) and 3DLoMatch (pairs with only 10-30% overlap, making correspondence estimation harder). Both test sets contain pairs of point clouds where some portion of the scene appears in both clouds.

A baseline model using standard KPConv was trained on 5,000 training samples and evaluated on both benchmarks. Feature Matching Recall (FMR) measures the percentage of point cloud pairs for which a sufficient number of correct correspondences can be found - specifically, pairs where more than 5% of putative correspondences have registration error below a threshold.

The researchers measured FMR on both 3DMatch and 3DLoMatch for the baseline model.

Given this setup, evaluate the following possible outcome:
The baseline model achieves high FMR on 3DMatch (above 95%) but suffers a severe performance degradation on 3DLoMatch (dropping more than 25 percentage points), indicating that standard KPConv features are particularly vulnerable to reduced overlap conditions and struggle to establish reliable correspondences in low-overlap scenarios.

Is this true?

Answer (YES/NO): NO